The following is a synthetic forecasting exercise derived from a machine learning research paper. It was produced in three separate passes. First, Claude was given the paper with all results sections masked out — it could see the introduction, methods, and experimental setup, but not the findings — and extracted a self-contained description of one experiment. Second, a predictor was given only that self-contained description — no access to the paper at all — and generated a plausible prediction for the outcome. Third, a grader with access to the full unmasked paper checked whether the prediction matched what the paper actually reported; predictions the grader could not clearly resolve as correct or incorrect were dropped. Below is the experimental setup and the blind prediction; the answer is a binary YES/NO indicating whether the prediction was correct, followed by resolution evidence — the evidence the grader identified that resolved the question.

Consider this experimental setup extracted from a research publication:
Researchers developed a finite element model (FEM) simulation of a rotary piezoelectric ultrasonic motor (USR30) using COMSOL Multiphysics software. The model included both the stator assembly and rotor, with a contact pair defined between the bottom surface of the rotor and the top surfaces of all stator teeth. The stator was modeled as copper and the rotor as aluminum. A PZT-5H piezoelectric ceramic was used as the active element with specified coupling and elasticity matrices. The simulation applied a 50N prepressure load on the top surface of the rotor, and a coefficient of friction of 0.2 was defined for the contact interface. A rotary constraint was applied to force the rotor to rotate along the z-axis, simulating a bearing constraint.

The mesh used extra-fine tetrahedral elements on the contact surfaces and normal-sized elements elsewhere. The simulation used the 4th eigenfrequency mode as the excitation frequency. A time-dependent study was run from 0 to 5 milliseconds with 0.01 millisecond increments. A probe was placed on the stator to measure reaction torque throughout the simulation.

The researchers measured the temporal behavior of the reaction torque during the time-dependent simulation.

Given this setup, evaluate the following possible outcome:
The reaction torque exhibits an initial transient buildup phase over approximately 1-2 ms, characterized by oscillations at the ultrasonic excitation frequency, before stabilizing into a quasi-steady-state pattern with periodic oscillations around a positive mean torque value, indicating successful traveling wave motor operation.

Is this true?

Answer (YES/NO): YES